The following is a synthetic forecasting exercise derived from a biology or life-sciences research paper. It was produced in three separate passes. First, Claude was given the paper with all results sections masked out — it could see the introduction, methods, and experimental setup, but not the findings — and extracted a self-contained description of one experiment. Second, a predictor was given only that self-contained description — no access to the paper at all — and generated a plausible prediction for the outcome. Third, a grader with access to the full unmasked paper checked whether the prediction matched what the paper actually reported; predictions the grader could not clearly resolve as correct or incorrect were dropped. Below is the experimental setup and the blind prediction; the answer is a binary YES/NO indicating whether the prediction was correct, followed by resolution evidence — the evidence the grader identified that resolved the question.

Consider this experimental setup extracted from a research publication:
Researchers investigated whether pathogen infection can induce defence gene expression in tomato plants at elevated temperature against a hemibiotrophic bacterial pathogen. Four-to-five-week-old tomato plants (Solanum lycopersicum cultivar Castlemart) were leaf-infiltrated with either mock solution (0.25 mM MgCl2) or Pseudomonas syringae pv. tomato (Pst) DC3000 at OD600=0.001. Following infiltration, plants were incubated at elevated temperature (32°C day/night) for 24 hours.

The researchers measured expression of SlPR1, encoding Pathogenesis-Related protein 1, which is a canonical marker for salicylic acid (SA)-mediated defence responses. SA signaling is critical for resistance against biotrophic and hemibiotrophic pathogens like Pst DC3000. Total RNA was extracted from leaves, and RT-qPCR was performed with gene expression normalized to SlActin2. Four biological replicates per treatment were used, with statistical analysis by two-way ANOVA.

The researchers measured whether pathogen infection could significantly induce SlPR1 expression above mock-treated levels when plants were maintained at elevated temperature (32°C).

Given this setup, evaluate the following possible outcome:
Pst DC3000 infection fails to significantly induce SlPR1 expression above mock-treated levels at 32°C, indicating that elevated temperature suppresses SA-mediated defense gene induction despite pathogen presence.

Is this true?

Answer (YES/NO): YES